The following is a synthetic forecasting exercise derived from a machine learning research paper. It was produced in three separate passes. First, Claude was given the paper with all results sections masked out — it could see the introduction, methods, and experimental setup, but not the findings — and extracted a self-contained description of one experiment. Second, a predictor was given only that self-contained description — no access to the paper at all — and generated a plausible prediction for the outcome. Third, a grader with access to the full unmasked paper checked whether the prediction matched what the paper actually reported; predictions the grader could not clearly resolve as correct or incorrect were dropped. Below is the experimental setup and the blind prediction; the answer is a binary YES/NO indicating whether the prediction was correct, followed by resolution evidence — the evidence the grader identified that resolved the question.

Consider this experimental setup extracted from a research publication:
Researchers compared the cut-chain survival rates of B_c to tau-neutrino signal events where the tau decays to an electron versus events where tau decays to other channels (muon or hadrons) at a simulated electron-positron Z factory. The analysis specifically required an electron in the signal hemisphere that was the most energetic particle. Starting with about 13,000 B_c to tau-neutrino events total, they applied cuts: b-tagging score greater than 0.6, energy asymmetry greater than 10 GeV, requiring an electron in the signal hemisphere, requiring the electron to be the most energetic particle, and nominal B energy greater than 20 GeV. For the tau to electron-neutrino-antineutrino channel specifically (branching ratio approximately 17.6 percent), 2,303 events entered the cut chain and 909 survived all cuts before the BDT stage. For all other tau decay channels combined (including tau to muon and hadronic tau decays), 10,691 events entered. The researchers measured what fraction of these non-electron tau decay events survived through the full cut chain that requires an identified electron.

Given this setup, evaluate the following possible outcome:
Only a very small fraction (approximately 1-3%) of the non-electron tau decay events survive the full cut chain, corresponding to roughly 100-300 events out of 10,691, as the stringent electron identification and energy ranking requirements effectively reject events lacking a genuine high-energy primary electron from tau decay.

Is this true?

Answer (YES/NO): YES